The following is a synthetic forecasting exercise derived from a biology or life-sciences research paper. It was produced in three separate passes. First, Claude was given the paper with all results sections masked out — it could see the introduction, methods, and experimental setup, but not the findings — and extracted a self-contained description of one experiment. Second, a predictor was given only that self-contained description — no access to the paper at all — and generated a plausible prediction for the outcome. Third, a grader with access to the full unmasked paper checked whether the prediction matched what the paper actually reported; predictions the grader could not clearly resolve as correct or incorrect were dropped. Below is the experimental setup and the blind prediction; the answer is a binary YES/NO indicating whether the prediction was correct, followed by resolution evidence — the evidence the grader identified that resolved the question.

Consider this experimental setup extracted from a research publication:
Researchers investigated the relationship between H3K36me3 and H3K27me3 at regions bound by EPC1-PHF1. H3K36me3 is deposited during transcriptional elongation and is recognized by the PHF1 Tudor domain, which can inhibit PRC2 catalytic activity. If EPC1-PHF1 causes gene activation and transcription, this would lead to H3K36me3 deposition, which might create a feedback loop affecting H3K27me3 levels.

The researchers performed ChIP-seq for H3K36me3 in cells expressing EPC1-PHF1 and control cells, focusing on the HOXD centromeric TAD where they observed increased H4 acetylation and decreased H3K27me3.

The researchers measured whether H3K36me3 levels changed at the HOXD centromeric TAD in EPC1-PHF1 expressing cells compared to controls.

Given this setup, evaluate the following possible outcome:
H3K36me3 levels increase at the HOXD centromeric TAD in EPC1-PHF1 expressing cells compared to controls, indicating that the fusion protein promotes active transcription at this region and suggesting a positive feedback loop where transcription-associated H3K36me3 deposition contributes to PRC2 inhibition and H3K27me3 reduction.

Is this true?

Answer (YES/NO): YES